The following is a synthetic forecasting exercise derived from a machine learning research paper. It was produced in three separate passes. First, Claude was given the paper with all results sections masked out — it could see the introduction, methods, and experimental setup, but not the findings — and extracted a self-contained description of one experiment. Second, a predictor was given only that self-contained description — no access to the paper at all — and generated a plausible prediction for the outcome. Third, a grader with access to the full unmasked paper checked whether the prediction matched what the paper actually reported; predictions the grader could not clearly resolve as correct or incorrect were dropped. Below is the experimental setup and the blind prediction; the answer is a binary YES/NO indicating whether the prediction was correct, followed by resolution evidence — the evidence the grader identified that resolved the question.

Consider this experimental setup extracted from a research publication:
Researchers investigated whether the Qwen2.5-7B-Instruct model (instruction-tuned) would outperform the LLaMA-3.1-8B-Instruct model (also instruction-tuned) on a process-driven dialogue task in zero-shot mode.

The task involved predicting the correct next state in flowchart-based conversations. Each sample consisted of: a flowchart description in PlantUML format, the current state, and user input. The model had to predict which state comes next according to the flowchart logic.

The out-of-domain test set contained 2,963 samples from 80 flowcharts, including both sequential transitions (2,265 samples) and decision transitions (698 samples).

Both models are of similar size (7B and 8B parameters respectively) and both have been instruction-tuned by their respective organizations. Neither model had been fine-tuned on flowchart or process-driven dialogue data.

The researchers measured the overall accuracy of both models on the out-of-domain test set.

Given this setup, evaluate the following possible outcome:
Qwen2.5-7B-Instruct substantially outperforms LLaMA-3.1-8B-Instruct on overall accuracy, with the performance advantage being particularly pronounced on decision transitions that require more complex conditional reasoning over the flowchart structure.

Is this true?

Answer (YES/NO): YES